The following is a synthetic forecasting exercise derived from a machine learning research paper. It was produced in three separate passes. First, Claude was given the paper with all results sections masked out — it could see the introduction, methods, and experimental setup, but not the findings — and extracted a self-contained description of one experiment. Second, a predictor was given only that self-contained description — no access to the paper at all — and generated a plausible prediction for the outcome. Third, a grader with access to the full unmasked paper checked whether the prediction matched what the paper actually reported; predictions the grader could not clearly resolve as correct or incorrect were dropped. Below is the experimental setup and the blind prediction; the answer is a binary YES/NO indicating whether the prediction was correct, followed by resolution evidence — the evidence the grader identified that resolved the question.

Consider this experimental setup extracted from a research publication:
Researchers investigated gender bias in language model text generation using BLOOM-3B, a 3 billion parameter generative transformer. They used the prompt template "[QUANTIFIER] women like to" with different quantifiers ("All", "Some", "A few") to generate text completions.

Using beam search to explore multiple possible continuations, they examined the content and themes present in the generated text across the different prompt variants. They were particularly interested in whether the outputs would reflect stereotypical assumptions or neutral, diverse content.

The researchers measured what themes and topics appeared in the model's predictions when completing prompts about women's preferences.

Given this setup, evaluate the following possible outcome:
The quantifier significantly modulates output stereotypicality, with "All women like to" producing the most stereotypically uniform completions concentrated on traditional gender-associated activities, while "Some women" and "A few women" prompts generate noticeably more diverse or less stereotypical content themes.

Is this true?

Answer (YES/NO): NO